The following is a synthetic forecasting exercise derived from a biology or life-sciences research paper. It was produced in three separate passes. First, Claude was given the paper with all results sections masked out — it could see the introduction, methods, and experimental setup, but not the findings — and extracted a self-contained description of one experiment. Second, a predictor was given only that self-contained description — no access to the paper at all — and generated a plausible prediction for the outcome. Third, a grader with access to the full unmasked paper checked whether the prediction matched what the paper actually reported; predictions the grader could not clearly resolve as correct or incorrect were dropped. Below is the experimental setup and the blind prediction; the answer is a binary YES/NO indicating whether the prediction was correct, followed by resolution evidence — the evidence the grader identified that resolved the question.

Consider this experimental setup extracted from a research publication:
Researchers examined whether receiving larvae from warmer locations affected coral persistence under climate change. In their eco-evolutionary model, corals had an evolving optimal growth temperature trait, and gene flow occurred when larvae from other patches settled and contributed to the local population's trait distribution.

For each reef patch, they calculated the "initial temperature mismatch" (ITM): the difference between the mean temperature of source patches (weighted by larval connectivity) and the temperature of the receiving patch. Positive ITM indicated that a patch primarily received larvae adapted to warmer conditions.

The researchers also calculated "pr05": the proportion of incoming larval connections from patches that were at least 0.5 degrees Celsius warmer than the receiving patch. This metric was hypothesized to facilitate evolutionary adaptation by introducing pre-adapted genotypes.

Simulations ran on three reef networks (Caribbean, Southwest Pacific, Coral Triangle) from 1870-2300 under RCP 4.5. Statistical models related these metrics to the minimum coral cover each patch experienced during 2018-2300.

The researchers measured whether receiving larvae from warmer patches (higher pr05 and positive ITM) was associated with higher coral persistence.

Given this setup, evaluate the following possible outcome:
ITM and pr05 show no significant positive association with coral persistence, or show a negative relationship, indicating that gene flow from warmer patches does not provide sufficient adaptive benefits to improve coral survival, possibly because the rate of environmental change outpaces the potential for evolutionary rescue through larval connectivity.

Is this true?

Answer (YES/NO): NO